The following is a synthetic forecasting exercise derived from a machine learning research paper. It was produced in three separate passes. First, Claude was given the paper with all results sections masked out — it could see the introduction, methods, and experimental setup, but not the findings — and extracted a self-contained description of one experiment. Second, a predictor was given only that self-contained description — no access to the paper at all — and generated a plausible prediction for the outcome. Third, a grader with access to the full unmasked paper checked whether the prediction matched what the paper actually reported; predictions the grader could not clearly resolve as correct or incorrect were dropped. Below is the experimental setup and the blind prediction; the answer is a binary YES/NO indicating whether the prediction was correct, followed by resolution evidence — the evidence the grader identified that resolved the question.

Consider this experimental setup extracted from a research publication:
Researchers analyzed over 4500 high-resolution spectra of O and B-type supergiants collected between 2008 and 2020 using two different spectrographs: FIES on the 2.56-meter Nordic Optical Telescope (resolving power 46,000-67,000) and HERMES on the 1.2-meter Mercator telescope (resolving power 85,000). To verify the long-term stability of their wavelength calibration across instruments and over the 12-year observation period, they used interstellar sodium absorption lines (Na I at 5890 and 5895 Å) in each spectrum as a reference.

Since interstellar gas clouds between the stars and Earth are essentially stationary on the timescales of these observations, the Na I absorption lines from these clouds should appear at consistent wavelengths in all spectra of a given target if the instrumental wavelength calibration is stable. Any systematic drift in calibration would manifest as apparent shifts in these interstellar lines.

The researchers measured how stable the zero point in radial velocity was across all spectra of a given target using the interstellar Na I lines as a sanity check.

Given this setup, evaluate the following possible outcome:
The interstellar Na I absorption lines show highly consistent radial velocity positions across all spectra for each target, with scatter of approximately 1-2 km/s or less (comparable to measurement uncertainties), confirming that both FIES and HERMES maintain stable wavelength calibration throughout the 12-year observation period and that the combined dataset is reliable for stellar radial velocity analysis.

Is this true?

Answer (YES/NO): YES